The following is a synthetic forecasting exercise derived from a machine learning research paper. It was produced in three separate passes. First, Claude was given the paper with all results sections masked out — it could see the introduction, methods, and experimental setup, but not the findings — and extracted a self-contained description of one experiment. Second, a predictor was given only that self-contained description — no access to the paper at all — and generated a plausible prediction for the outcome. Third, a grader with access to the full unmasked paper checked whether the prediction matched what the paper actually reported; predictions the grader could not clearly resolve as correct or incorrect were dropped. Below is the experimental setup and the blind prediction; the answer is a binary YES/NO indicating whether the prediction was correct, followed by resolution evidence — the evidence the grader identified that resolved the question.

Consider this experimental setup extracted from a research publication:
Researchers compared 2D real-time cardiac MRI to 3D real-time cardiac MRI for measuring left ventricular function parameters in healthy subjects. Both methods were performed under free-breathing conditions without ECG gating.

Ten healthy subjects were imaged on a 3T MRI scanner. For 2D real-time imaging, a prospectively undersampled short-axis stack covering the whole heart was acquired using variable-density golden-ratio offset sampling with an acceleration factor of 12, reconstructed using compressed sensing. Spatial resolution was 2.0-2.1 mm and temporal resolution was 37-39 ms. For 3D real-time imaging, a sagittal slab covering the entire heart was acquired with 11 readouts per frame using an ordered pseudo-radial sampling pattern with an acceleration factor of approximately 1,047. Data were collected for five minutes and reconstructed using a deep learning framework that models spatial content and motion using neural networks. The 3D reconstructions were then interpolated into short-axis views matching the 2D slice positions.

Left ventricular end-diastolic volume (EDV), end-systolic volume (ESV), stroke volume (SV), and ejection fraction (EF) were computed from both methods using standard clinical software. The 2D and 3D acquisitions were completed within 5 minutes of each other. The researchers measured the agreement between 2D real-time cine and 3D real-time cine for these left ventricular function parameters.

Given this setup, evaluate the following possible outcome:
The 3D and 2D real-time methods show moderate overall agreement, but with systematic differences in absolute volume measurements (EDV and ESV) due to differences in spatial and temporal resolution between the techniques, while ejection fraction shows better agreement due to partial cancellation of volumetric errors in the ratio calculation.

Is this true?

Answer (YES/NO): NO